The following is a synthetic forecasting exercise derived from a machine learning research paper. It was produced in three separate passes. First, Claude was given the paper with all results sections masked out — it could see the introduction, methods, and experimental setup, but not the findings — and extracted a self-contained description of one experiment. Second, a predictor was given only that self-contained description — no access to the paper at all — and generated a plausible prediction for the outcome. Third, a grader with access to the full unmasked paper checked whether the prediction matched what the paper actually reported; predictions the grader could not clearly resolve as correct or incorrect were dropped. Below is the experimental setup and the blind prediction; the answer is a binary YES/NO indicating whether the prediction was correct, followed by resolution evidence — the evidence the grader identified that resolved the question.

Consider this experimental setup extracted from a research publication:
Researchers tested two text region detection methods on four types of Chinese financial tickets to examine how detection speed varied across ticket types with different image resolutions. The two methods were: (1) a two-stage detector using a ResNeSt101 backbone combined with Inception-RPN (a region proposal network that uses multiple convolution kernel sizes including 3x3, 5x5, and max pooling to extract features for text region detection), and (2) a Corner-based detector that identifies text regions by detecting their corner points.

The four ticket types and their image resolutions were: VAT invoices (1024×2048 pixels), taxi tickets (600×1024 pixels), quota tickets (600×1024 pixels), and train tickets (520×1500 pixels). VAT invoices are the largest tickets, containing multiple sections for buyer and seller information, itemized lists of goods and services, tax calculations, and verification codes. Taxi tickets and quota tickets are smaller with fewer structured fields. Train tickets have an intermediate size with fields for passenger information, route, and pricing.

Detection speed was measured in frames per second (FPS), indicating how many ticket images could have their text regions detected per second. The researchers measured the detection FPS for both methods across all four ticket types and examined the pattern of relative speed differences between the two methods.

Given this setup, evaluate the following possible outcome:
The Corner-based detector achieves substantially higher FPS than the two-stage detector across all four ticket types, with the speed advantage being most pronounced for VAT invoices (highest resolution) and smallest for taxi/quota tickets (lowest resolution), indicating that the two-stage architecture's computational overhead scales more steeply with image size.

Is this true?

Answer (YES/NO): NO